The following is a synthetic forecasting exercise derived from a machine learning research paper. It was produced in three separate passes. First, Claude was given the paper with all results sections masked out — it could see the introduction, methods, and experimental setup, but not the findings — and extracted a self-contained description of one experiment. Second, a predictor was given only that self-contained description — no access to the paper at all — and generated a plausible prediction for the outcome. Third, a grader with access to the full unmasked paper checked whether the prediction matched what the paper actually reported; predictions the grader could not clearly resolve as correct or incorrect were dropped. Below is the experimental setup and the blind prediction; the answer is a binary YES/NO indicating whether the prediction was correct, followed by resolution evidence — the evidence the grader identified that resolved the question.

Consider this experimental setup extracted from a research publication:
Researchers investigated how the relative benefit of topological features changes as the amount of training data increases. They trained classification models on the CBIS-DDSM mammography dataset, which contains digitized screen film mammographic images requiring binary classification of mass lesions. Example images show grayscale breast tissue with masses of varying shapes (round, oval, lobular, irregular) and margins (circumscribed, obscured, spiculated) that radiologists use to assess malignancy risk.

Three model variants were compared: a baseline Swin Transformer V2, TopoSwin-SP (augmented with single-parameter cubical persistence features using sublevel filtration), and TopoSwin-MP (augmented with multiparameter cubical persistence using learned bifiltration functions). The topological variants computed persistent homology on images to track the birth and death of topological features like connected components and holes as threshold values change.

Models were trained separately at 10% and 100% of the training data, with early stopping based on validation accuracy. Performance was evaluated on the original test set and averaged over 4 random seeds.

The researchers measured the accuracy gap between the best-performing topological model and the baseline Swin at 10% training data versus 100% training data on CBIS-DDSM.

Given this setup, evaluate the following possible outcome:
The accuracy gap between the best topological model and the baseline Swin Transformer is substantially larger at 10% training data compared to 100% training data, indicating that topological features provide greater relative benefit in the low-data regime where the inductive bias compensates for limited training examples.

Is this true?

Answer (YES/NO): NO